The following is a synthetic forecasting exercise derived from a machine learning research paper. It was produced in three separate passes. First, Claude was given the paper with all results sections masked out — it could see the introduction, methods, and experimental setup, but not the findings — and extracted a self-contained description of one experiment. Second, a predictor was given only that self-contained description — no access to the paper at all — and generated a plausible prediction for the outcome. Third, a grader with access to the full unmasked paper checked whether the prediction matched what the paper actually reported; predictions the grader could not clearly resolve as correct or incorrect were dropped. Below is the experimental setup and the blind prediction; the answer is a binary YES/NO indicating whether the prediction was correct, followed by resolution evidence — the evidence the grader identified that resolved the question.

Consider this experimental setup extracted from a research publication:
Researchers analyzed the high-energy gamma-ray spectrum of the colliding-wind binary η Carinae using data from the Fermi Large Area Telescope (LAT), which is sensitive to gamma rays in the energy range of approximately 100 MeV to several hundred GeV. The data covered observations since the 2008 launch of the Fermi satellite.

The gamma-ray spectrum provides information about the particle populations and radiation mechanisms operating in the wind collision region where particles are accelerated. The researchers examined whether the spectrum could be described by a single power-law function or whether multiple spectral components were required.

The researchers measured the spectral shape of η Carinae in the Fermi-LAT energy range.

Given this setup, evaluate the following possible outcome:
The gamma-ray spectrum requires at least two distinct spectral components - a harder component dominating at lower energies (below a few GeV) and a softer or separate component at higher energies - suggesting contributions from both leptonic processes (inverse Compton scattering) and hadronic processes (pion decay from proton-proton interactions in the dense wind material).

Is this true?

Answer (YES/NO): NO